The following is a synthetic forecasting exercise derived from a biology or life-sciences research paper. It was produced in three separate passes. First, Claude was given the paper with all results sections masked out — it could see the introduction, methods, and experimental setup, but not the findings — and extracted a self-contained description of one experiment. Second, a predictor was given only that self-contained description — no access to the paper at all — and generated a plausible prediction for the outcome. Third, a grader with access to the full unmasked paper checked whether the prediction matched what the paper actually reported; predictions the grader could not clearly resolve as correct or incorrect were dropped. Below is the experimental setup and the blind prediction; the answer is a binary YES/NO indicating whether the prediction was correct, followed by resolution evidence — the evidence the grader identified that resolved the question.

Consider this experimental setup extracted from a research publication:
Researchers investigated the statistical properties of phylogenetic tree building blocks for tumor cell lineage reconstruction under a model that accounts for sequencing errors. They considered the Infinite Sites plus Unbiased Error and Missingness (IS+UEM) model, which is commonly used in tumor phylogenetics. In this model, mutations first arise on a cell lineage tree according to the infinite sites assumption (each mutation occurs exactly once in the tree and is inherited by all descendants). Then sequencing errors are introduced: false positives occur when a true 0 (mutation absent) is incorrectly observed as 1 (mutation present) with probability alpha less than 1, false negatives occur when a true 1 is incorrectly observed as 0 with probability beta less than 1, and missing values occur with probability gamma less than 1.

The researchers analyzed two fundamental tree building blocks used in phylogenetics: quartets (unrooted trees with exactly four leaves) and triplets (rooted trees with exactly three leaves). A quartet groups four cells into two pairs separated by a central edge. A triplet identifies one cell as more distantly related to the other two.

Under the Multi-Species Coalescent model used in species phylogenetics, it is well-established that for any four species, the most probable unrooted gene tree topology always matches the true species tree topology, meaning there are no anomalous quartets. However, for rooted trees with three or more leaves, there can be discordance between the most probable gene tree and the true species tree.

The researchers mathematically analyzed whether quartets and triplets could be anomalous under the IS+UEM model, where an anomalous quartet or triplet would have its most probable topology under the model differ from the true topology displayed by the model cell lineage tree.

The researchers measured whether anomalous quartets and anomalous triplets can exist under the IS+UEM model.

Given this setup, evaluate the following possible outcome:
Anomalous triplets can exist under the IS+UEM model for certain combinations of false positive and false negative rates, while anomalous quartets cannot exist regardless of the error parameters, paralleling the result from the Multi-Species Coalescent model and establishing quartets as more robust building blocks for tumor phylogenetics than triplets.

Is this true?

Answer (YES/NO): NO